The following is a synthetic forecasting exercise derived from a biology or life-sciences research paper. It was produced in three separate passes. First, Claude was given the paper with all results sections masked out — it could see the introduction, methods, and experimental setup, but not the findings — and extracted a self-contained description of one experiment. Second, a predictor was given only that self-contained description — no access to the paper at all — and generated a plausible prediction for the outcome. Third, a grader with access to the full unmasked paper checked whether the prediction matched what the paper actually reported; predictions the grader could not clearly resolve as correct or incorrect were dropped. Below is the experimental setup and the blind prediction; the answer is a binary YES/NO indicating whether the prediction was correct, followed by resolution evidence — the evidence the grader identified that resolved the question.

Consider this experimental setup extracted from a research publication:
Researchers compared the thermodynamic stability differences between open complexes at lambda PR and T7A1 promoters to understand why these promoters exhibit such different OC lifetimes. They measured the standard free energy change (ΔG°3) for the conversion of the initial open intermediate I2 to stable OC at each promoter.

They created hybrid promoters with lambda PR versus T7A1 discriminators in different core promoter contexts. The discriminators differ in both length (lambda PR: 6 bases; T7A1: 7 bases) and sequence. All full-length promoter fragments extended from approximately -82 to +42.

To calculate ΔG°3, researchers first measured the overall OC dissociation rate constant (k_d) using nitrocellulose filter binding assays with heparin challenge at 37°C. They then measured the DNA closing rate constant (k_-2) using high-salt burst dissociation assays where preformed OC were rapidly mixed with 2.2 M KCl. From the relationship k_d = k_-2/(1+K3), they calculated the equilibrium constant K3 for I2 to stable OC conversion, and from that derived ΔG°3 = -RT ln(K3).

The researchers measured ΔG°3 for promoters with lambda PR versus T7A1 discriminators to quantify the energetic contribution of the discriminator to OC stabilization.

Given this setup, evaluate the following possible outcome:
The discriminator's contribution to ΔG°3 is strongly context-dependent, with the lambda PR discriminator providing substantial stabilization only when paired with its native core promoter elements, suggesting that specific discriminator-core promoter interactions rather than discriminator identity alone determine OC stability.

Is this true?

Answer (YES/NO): NO